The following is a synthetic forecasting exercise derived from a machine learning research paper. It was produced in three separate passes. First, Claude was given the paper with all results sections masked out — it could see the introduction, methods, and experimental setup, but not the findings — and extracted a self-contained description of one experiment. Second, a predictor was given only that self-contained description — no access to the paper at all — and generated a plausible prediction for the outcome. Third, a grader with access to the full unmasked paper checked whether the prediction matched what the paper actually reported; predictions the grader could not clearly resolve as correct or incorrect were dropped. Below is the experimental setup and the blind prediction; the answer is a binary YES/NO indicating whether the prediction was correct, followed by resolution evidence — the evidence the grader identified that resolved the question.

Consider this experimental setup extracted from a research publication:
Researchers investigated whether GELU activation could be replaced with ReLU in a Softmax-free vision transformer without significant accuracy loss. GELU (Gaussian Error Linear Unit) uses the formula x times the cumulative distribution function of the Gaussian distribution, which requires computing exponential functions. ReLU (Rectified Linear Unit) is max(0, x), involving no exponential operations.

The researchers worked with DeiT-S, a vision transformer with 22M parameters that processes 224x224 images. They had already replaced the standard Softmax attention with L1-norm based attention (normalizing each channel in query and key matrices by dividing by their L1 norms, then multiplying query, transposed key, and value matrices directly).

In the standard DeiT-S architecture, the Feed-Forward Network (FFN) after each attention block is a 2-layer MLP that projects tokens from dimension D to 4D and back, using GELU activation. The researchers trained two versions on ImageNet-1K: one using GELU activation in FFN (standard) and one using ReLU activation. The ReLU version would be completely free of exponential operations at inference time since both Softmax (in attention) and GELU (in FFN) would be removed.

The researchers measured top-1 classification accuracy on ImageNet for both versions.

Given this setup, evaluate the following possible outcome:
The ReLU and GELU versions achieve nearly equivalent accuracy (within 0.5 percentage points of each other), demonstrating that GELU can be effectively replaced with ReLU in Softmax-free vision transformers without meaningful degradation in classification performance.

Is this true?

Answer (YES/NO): YES